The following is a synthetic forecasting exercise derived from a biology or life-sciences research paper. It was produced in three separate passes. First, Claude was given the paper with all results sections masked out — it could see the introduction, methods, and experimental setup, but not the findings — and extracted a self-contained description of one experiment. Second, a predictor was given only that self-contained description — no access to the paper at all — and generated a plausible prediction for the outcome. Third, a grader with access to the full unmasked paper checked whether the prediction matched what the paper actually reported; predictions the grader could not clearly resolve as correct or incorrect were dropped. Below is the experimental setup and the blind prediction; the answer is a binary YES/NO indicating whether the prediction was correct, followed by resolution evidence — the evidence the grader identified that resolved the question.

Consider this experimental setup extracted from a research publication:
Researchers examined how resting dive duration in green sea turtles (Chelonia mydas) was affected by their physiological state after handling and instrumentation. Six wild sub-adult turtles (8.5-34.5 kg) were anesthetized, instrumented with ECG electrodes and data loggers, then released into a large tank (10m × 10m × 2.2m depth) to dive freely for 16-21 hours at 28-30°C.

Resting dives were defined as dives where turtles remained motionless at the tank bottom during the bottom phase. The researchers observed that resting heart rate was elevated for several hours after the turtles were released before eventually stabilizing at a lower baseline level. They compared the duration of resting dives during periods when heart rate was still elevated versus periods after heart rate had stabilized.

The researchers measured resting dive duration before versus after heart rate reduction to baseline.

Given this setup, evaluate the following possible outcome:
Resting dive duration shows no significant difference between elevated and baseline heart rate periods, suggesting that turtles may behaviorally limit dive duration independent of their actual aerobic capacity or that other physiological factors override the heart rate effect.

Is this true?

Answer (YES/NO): NO